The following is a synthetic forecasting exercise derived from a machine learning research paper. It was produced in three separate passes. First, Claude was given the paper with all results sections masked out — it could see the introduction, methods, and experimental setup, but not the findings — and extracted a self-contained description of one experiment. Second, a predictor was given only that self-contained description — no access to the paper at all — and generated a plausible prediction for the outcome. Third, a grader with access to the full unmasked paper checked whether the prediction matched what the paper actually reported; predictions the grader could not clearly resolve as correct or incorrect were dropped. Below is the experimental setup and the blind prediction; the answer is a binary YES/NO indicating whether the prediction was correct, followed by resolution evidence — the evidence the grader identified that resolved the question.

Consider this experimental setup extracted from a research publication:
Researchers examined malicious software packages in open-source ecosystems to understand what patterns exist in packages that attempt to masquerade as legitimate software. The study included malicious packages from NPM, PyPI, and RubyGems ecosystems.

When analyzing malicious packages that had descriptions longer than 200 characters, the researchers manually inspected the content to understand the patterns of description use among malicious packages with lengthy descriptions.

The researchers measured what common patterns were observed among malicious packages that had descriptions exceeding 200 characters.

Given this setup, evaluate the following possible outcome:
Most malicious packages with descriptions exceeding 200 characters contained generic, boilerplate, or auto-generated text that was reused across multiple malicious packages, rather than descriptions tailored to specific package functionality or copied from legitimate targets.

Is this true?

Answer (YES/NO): NO